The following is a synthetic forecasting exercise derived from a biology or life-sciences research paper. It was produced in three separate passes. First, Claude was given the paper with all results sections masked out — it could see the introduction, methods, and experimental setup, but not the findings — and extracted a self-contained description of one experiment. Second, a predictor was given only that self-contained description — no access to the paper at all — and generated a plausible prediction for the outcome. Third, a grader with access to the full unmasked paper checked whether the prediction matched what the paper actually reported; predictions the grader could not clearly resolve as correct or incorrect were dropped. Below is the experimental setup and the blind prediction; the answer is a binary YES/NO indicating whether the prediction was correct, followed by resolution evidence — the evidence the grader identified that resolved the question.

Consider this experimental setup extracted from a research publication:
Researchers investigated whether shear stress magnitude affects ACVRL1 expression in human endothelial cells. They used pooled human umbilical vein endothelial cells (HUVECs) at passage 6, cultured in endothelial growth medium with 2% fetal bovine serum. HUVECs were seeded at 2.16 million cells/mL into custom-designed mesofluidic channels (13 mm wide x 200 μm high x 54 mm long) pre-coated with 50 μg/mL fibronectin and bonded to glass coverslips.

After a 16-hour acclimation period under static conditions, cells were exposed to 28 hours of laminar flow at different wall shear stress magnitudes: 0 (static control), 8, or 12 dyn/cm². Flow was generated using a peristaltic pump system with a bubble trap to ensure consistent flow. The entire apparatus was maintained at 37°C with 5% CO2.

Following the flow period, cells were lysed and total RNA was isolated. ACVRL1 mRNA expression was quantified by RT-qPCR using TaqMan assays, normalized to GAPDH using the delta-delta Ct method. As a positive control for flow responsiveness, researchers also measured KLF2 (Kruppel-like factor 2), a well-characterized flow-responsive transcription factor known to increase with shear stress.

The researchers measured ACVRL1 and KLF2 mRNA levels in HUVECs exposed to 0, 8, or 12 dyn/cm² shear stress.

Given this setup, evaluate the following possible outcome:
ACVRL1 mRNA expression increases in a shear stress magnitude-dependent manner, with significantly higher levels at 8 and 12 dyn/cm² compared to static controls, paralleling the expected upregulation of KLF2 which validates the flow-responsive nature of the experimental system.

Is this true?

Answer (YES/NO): NO